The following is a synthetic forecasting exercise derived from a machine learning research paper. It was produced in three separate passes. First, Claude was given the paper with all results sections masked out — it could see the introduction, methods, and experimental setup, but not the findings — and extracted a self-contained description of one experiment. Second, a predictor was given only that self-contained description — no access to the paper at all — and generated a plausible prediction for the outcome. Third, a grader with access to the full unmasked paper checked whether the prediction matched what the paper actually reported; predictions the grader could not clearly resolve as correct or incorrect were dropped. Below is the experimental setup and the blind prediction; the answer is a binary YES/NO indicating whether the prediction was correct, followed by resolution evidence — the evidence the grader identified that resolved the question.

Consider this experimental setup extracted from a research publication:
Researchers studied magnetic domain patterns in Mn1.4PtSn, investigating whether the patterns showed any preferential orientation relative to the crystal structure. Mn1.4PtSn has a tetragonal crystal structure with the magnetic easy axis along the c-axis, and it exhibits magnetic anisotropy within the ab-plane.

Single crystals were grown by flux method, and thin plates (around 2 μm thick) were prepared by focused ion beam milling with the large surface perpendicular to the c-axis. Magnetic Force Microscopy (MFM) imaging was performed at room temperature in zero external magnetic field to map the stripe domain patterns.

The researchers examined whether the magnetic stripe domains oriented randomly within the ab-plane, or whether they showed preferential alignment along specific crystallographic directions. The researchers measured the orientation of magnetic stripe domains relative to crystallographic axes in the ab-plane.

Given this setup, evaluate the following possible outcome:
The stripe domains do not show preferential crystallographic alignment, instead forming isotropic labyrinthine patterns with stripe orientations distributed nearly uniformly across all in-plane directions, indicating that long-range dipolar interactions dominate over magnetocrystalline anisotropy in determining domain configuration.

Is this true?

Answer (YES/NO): NO